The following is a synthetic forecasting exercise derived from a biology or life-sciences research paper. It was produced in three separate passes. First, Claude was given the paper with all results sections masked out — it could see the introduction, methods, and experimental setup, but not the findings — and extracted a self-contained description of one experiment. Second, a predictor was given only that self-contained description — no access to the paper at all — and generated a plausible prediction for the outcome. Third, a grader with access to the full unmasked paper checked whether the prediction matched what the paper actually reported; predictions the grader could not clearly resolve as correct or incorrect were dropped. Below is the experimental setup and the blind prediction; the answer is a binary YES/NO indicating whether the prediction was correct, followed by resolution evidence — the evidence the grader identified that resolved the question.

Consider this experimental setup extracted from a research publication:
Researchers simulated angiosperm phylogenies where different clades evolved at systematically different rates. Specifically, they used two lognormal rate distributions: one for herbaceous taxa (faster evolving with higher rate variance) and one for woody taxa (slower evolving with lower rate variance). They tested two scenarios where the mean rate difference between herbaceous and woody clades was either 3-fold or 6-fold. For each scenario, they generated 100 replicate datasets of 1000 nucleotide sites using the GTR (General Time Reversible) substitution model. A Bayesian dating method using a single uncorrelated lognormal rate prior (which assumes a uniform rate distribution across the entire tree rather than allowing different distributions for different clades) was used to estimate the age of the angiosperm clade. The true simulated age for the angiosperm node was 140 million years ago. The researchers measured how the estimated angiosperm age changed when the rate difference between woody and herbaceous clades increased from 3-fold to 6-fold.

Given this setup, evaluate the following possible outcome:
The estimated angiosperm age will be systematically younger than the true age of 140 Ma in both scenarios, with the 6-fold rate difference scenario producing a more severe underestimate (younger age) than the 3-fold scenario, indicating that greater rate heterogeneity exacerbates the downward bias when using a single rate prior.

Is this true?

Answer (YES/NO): NO